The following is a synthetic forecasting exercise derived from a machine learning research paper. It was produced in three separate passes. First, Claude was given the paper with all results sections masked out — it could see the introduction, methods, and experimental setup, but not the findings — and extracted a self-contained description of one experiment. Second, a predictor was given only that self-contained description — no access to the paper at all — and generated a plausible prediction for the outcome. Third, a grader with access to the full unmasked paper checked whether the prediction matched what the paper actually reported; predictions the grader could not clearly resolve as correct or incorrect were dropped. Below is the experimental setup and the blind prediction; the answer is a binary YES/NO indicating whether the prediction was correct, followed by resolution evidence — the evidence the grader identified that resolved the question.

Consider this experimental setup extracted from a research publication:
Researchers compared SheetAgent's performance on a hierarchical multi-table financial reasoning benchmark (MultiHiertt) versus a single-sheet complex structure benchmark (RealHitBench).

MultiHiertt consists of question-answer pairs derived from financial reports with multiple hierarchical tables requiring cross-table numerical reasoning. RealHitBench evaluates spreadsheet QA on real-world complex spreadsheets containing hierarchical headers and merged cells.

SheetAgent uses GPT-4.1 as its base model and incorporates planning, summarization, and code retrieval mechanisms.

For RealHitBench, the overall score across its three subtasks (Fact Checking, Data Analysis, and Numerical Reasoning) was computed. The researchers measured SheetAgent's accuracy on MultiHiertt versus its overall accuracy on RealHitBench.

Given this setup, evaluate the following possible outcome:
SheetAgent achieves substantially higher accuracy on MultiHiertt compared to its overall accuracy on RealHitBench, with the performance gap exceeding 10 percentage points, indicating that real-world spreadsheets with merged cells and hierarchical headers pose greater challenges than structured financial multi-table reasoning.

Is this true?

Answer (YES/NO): NO